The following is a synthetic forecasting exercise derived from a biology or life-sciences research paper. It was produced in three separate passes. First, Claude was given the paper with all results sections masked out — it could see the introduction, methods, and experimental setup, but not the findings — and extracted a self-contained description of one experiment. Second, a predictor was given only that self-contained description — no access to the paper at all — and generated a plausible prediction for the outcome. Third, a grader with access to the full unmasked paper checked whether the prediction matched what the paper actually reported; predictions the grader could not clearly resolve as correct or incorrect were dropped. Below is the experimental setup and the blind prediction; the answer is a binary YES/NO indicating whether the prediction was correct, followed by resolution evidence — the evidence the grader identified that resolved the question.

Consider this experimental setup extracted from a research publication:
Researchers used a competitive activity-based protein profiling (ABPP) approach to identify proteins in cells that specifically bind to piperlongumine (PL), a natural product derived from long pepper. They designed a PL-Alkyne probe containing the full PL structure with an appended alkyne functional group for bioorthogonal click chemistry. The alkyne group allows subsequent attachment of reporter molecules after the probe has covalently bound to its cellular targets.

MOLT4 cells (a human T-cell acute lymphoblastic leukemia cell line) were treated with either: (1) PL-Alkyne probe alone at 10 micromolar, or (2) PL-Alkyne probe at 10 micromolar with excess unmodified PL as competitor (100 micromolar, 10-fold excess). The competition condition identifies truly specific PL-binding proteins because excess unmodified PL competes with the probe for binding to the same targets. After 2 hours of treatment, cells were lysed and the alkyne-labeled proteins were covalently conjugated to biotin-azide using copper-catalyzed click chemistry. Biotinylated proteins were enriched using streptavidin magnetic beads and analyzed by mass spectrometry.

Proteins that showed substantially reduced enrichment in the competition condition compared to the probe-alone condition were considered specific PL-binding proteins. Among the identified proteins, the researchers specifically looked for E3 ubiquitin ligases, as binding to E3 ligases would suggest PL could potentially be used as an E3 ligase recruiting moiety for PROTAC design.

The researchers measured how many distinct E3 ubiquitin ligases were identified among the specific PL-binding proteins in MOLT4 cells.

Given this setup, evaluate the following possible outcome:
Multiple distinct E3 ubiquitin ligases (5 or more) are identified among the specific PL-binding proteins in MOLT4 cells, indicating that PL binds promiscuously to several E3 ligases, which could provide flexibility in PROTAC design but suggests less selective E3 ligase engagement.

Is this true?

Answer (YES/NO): YES